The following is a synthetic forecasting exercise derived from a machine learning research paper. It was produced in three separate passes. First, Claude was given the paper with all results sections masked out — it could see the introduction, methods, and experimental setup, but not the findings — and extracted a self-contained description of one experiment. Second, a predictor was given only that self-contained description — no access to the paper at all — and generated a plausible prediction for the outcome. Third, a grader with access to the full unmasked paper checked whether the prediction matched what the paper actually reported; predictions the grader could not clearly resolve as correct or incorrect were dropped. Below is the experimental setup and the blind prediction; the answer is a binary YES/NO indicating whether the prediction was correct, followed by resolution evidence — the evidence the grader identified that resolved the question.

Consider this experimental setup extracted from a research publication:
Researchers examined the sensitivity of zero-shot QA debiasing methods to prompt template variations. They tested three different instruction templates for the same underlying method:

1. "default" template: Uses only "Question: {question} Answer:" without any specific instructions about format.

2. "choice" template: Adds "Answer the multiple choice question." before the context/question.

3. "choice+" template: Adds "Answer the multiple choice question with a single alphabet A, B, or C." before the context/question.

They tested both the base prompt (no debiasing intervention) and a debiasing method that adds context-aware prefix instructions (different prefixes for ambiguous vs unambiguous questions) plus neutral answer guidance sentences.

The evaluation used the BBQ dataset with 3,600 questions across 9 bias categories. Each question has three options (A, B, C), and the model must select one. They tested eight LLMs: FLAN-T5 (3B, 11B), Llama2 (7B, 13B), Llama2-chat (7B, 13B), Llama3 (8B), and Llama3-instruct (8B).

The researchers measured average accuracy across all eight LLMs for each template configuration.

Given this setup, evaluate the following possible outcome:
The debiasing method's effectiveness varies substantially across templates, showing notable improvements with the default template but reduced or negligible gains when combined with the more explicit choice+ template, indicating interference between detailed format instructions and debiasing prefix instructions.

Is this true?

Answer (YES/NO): NO